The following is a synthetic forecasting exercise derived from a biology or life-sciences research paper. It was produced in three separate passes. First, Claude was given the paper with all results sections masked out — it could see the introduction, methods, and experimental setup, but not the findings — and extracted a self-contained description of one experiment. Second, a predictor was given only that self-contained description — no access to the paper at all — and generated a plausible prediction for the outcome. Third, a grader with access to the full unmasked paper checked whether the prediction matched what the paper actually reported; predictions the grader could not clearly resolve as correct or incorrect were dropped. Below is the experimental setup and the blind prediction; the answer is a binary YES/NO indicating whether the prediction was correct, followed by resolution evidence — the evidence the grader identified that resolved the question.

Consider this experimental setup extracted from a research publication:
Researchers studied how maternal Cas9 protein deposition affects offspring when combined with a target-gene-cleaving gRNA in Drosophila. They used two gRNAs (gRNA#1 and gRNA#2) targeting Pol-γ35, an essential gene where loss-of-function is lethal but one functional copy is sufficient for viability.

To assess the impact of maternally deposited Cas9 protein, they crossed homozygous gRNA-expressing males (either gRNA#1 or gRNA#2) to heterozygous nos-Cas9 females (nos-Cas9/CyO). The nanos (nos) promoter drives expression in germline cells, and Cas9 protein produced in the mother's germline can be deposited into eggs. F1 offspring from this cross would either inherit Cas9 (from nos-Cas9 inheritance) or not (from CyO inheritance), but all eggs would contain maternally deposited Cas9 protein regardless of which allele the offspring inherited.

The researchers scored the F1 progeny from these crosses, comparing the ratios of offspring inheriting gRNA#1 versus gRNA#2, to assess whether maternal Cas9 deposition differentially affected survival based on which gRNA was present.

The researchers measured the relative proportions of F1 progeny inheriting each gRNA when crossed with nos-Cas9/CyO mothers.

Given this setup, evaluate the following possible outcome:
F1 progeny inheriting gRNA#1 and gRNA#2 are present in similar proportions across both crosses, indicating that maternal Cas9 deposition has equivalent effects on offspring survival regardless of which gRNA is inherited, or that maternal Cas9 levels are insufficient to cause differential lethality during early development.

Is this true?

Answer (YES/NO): NO